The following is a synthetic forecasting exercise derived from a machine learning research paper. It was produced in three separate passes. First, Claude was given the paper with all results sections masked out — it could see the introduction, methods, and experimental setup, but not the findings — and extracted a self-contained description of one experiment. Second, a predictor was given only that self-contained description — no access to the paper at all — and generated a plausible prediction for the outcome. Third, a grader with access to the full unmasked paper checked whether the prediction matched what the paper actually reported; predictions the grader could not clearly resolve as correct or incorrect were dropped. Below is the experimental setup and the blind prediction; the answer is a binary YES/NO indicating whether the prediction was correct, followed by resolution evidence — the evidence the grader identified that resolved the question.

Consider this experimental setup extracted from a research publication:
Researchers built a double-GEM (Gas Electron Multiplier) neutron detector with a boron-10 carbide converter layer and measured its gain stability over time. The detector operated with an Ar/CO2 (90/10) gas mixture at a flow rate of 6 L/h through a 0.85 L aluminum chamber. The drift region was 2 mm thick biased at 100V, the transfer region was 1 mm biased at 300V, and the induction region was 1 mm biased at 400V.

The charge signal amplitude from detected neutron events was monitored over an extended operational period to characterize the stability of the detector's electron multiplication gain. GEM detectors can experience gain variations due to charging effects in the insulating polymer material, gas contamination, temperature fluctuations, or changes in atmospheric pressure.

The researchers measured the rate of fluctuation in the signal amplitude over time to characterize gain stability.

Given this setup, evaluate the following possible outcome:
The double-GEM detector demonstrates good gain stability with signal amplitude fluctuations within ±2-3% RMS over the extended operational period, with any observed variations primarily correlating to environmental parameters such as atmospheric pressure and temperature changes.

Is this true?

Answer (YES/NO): NO